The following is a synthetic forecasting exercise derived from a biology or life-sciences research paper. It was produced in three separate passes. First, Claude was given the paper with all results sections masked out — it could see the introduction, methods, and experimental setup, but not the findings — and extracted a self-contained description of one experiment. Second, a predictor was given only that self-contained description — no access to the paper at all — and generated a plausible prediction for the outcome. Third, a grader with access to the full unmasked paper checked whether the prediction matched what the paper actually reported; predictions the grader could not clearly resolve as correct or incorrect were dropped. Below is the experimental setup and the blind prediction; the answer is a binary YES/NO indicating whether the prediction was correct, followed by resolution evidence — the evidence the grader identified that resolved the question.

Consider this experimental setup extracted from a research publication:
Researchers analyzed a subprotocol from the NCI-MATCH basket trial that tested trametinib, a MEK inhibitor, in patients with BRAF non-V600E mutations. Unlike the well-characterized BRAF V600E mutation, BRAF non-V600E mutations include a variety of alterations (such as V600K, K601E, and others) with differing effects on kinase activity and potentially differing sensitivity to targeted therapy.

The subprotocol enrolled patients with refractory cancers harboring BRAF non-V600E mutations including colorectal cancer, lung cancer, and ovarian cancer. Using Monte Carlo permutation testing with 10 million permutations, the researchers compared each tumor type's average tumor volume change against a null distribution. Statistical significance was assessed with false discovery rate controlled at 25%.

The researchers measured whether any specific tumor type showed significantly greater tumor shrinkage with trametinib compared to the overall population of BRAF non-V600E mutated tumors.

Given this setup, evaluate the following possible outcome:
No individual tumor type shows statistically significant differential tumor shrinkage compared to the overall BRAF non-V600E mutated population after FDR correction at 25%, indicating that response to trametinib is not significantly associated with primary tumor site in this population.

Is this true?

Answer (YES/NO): NO